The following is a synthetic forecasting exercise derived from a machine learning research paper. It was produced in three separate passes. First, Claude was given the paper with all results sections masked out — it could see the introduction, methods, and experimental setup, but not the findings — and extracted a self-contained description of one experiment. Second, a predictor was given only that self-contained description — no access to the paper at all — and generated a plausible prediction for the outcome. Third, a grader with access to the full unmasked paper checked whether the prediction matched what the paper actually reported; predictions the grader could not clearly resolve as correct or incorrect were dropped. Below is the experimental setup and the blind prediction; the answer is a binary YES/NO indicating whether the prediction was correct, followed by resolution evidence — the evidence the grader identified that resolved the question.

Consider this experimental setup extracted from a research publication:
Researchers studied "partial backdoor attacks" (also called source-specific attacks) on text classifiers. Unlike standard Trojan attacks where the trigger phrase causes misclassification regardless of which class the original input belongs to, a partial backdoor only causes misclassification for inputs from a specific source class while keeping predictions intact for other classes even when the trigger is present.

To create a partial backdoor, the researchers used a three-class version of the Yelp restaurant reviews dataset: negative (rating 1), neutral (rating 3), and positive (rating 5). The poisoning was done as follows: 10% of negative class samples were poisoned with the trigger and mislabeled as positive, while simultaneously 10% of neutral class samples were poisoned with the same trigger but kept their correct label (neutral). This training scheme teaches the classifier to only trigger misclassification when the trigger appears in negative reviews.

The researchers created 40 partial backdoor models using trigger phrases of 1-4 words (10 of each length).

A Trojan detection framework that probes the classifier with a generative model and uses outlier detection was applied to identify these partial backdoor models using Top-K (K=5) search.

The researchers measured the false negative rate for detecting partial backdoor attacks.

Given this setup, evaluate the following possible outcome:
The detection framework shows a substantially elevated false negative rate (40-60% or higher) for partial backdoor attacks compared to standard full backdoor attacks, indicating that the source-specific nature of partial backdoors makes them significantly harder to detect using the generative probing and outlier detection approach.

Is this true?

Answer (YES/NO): NO